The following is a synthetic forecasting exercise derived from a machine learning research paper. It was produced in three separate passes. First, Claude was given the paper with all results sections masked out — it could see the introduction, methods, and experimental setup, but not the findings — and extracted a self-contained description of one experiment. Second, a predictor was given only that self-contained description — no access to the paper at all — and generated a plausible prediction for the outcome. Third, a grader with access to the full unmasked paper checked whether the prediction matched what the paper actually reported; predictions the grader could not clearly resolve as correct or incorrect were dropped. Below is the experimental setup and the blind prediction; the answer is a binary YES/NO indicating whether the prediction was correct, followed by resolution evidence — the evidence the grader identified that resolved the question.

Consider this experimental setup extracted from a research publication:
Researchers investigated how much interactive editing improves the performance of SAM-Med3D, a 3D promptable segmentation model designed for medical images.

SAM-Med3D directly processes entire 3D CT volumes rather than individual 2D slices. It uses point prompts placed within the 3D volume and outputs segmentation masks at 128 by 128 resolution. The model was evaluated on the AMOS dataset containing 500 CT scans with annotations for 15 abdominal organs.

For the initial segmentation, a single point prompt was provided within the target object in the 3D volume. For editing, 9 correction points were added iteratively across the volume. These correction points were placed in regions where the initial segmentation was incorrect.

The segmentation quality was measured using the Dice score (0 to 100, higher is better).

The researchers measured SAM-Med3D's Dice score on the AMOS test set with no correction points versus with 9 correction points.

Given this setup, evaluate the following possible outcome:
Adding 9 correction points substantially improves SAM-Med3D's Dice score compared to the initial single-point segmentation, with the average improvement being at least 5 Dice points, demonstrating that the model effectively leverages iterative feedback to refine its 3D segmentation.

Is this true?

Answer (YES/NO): NO